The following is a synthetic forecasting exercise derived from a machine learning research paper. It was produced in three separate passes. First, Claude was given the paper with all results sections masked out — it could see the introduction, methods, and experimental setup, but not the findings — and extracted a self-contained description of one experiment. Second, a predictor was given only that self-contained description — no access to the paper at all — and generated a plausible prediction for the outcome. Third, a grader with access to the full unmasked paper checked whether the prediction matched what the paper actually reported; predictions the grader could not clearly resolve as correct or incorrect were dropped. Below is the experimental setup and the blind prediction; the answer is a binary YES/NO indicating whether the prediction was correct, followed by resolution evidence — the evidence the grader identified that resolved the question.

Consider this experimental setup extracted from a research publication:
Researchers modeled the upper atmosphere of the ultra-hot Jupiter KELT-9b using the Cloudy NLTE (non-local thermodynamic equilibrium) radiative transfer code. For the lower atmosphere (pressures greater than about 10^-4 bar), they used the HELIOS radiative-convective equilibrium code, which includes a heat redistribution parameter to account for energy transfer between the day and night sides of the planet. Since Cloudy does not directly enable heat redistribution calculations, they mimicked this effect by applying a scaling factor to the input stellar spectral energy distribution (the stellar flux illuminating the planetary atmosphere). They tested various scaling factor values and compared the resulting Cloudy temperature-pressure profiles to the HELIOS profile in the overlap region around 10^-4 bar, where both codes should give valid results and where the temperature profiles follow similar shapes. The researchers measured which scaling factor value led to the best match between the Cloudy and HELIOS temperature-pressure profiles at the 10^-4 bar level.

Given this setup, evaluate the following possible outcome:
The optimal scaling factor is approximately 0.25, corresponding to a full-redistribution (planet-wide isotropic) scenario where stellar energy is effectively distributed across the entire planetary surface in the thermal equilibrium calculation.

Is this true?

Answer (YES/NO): NO